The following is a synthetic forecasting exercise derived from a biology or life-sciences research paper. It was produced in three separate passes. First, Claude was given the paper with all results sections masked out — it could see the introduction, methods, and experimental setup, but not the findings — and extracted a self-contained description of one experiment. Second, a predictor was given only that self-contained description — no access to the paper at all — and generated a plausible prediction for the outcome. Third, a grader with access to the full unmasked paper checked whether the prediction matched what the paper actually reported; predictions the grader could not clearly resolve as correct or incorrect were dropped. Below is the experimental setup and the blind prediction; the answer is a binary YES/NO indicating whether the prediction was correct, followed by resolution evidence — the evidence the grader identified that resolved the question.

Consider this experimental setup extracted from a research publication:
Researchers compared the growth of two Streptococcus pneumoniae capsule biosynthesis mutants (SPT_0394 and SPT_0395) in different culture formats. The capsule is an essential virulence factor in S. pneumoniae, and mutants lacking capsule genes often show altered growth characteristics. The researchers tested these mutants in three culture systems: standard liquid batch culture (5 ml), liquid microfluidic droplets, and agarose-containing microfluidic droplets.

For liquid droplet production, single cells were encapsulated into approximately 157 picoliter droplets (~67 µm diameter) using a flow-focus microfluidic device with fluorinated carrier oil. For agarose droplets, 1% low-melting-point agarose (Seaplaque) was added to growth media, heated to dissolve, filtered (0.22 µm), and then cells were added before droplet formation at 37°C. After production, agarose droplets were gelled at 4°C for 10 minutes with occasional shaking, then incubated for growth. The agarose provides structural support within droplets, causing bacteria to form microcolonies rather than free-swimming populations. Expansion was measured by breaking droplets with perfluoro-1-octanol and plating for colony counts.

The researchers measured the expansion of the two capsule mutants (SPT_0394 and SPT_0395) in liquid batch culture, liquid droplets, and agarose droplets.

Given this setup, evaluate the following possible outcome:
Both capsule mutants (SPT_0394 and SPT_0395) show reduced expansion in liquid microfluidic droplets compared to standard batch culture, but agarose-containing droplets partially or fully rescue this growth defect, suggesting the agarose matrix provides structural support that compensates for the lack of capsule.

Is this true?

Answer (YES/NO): NO